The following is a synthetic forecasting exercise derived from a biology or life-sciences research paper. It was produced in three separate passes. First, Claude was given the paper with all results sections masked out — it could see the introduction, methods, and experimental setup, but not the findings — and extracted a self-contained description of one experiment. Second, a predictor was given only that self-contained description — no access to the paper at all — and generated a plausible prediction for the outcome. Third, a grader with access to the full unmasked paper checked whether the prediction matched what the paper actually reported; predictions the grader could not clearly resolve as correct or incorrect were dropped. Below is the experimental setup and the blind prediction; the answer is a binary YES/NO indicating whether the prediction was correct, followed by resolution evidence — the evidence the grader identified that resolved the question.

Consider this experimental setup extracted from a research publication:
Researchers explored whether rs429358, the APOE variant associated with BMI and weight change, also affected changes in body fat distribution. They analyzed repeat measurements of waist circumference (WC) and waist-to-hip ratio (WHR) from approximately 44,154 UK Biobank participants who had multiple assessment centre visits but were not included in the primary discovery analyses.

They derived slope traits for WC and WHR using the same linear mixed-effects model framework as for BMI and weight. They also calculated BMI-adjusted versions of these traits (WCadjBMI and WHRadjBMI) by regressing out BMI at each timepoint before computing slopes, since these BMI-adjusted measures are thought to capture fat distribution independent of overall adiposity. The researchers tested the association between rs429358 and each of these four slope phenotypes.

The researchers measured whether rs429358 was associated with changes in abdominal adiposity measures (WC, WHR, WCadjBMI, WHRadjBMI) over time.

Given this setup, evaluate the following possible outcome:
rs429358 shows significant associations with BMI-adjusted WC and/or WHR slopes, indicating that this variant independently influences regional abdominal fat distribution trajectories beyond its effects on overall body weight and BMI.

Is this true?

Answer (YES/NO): NO